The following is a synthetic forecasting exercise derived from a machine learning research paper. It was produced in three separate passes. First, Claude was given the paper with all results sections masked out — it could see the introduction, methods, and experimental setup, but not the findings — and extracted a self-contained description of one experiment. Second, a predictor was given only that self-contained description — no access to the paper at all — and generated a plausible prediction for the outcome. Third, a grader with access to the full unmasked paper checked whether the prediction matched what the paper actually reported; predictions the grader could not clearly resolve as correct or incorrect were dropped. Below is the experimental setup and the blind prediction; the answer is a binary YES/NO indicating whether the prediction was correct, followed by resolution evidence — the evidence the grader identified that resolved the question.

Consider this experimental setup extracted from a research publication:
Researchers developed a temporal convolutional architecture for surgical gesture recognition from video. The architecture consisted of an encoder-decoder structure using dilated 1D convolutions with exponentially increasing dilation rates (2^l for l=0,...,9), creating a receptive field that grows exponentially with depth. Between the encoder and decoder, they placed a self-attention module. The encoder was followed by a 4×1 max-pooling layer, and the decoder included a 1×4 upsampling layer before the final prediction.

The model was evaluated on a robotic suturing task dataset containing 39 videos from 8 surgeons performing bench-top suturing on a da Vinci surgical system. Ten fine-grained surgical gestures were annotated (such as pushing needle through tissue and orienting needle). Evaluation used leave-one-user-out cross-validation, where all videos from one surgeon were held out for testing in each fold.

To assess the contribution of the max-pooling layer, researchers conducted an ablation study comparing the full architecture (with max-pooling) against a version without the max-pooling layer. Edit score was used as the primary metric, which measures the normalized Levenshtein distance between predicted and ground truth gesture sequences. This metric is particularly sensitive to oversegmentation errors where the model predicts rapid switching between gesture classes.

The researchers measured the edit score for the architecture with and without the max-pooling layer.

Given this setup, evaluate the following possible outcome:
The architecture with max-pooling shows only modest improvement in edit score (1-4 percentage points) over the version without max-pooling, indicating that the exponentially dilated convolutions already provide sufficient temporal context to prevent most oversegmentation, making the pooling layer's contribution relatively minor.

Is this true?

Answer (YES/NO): NO